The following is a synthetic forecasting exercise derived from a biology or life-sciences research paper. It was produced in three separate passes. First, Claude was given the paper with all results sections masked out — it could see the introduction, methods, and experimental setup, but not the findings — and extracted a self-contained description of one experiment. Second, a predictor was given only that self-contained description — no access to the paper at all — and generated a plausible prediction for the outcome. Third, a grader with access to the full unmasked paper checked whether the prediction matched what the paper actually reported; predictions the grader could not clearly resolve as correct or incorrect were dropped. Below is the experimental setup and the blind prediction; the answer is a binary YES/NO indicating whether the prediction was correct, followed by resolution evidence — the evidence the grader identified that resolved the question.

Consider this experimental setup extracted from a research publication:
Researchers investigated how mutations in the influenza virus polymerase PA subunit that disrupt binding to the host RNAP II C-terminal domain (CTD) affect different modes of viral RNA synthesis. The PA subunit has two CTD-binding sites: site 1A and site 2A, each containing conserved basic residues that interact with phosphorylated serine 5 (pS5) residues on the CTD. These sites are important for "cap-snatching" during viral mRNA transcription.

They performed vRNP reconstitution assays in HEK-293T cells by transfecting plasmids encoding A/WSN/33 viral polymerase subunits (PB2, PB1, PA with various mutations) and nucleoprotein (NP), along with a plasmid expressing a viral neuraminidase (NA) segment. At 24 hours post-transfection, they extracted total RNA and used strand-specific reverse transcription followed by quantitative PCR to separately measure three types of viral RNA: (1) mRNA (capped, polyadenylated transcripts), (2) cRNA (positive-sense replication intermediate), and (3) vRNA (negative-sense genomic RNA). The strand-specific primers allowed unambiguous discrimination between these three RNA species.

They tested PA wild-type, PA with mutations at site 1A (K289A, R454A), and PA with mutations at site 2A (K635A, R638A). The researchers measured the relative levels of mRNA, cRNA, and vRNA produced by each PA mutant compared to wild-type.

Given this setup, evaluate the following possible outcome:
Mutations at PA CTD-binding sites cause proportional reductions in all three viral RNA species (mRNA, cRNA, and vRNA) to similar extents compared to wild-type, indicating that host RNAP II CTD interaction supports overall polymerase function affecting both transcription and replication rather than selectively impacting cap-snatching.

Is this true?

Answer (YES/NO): NO